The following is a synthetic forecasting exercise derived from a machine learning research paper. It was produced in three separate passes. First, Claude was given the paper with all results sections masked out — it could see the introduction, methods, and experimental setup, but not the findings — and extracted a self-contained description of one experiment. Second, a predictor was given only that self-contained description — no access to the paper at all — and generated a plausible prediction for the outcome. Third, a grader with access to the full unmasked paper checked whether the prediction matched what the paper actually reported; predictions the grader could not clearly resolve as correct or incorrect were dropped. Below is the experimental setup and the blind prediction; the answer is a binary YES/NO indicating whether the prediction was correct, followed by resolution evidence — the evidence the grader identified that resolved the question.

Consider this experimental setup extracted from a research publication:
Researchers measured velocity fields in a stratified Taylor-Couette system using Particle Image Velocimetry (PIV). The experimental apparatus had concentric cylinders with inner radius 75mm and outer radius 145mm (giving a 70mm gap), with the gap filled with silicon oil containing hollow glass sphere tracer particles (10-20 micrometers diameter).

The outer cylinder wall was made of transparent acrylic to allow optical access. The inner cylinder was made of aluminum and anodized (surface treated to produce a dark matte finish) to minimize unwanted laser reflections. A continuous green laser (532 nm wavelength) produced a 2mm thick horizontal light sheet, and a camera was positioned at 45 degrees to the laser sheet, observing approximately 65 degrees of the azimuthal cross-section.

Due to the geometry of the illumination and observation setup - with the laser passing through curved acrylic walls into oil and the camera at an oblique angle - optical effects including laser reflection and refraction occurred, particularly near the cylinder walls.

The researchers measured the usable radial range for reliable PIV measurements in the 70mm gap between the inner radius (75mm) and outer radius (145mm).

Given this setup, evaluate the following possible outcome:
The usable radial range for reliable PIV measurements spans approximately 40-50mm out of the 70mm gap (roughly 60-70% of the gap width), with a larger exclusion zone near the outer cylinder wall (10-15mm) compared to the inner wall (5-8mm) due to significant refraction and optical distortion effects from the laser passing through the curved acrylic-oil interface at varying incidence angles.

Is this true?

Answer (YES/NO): NO